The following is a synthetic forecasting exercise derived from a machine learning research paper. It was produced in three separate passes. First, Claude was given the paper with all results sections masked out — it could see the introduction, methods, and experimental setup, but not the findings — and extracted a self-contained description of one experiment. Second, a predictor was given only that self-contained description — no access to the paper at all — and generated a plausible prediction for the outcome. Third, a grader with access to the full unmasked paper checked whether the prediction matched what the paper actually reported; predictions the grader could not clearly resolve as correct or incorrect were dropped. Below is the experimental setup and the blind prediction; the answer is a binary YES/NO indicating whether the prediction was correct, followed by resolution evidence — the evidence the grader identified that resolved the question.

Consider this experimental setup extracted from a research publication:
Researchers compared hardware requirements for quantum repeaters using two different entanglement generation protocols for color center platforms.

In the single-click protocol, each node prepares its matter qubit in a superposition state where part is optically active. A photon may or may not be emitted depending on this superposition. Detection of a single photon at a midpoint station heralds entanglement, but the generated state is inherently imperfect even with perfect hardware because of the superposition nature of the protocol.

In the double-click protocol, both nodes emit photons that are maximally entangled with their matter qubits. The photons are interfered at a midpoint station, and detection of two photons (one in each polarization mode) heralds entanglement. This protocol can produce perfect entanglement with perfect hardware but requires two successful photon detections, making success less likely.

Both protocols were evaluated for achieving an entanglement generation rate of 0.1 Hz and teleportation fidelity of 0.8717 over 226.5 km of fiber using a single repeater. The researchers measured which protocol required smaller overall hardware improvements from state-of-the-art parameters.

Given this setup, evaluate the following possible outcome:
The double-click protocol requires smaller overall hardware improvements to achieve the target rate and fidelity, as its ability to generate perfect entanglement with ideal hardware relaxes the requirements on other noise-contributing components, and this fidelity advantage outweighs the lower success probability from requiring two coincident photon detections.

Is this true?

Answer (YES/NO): YES